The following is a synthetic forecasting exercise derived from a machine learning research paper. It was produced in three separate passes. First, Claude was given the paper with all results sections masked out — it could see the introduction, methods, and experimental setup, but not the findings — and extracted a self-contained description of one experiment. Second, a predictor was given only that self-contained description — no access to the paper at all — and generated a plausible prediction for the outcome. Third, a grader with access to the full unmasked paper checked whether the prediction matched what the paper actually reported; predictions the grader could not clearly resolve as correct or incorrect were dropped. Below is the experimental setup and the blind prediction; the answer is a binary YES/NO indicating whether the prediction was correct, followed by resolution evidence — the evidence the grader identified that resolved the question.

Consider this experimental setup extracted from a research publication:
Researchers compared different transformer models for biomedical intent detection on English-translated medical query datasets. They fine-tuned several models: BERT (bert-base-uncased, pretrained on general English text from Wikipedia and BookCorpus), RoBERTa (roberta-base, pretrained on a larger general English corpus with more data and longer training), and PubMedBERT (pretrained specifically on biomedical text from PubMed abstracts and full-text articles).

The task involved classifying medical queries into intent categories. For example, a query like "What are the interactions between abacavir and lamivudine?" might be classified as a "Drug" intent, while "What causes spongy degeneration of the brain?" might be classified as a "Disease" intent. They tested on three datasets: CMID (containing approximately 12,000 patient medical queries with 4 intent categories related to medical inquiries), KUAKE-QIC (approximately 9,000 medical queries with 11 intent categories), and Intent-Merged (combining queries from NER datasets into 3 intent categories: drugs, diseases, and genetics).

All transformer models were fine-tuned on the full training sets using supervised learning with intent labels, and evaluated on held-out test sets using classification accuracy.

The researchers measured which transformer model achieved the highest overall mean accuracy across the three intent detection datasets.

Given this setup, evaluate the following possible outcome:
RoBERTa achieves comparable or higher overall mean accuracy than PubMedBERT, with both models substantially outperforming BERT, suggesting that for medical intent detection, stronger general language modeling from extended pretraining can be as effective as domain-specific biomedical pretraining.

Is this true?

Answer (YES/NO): NO